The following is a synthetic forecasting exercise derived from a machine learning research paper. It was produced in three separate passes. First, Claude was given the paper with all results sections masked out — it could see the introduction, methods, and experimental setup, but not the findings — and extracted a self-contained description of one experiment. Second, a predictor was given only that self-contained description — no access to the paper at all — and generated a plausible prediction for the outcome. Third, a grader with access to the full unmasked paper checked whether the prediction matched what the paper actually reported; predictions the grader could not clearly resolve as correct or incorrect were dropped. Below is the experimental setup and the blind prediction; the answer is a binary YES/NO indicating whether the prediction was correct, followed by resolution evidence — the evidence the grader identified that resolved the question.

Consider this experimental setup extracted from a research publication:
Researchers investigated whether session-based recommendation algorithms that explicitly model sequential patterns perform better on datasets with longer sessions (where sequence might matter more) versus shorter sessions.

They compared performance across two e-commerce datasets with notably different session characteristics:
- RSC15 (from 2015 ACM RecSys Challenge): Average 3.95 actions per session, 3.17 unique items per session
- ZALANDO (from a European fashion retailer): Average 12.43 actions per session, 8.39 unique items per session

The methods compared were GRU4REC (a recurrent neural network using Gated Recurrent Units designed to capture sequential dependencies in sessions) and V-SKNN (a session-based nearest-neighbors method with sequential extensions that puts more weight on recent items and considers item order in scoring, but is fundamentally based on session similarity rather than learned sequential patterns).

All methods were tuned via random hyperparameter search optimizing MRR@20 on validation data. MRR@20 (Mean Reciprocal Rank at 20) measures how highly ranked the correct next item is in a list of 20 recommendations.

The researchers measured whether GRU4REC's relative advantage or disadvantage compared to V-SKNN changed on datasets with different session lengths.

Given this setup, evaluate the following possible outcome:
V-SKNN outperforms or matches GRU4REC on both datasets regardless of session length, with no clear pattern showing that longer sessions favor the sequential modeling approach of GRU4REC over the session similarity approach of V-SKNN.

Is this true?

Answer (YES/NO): NO